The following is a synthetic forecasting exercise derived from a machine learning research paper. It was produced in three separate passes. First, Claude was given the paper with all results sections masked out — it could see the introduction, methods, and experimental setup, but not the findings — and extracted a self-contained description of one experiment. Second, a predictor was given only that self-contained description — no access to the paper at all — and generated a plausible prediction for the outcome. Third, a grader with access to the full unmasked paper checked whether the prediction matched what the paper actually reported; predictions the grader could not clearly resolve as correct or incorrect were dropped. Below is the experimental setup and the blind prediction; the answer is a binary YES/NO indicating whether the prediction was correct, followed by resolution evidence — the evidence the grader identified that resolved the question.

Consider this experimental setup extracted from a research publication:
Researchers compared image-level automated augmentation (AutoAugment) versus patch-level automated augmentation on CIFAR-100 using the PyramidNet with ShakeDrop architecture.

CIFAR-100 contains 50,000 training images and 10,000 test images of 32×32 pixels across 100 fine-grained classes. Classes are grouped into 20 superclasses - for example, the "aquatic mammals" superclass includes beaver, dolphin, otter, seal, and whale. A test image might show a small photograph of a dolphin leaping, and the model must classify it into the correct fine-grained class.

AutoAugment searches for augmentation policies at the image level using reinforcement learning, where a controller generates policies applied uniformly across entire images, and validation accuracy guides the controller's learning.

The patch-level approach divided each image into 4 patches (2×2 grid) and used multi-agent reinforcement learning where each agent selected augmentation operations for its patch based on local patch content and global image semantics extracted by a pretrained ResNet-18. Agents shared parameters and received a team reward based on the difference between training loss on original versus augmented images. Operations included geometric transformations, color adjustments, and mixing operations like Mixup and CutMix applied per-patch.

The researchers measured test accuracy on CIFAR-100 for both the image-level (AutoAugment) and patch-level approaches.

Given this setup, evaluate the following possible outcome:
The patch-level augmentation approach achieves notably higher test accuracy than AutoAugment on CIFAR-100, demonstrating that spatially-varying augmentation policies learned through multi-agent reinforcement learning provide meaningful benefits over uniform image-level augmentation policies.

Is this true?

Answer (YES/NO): NO